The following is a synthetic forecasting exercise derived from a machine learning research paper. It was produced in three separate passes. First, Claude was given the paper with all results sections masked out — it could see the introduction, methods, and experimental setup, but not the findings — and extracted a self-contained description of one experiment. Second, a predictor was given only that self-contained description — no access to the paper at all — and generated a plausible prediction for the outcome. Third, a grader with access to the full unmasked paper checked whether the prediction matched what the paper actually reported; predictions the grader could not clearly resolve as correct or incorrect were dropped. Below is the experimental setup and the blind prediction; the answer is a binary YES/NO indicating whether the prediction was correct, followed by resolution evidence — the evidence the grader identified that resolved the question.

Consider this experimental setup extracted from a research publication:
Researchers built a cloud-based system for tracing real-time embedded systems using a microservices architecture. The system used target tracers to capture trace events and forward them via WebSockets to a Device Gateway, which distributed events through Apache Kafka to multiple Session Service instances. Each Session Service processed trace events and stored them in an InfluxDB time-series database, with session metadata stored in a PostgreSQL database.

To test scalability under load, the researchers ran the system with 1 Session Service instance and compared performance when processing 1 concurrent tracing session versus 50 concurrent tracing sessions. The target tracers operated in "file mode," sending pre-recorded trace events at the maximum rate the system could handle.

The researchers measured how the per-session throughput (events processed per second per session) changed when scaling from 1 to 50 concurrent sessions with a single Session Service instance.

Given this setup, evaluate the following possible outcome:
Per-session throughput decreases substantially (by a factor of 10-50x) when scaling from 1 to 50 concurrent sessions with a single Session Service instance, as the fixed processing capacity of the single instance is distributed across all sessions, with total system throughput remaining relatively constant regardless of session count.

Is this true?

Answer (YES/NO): NO